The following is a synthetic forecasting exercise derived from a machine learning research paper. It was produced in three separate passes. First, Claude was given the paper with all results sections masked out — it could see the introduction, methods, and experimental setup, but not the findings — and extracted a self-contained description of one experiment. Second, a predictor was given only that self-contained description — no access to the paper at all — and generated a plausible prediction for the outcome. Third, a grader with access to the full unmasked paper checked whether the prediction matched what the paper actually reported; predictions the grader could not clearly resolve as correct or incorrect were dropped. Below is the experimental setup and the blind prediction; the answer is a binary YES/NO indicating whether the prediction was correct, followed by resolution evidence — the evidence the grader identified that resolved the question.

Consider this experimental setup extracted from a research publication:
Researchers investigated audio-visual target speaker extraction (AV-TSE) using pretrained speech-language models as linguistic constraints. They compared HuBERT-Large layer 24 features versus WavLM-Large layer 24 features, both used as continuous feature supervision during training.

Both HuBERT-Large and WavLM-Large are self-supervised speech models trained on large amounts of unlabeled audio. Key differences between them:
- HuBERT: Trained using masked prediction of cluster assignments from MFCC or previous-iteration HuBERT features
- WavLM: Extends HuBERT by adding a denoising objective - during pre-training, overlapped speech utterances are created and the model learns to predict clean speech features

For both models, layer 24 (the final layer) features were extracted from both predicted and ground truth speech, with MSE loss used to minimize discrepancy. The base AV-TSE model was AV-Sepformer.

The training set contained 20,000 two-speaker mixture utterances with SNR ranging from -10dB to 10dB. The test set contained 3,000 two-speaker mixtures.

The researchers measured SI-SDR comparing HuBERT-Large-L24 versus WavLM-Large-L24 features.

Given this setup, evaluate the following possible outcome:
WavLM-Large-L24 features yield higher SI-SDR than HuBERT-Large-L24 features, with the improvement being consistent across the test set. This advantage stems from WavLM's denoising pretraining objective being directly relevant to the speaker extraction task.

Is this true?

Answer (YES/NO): NO